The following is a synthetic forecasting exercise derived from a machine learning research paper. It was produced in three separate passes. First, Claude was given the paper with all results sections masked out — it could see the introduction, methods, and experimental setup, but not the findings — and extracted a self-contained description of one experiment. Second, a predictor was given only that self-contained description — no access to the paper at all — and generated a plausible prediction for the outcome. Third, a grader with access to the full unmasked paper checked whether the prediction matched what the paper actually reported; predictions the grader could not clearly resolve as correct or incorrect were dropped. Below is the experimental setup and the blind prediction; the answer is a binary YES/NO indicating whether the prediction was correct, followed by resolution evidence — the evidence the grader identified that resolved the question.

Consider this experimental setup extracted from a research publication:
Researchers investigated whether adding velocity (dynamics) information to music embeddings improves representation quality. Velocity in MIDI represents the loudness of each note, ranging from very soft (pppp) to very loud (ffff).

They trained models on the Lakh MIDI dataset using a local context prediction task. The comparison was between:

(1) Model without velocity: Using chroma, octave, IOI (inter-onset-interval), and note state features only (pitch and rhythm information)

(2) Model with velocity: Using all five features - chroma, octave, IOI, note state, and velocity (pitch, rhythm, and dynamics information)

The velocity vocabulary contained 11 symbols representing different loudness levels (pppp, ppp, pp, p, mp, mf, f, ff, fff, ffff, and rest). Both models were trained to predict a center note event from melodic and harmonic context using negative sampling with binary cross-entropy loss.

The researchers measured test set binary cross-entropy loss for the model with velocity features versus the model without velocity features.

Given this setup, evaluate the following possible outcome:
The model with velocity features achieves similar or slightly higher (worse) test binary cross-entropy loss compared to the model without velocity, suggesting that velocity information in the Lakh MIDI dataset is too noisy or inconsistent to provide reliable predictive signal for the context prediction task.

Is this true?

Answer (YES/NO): NO